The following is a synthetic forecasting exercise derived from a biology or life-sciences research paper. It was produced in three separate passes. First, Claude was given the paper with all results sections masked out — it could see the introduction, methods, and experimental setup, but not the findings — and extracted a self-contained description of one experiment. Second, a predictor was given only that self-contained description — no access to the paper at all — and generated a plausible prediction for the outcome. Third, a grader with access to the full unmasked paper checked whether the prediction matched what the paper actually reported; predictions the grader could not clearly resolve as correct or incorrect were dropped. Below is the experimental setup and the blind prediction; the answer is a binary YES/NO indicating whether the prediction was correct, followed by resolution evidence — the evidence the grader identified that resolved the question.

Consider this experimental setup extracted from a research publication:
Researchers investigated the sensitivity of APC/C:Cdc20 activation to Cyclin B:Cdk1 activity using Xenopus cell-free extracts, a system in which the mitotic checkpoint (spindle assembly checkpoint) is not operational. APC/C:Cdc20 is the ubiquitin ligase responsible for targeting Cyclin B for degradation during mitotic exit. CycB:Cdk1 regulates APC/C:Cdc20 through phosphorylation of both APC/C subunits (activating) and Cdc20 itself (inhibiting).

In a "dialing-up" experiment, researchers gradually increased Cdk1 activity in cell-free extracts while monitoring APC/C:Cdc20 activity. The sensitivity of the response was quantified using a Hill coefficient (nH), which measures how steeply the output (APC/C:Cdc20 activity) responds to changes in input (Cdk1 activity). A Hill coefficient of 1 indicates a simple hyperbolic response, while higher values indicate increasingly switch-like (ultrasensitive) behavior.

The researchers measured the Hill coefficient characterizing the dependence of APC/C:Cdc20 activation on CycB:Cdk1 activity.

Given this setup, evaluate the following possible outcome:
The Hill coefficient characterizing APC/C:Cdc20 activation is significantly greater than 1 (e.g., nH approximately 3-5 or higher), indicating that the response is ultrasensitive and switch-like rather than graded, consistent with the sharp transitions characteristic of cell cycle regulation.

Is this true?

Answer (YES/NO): YES